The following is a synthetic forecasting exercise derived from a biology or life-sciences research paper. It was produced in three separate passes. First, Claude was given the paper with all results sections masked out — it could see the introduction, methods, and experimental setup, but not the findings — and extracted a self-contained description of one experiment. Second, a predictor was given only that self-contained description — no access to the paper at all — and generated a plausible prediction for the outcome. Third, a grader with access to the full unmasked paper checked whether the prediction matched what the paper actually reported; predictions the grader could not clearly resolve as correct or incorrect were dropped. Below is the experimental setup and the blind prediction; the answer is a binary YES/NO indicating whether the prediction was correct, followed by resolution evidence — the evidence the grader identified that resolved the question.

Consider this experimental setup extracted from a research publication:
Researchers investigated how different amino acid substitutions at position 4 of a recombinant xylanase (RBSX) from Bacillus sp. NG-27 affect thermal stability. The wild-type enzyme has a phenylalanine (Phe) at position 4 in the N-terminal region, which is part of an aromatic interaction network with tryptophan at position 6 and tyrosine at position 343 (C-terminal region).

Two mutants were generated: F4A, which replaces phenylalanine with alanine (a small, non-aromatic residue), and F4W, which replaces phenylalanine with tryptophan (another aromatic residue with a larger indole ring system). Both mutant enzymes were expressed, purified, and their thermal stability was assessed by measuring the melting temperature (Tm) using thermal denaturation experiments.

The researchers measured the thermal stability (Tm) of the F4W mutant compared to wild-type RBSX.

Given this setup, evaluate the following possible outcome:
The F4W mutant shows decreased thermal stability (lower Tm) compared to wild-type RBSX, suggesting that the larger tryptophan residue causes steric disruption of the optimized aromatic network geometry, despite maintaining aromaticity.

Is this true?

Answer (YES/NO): NO